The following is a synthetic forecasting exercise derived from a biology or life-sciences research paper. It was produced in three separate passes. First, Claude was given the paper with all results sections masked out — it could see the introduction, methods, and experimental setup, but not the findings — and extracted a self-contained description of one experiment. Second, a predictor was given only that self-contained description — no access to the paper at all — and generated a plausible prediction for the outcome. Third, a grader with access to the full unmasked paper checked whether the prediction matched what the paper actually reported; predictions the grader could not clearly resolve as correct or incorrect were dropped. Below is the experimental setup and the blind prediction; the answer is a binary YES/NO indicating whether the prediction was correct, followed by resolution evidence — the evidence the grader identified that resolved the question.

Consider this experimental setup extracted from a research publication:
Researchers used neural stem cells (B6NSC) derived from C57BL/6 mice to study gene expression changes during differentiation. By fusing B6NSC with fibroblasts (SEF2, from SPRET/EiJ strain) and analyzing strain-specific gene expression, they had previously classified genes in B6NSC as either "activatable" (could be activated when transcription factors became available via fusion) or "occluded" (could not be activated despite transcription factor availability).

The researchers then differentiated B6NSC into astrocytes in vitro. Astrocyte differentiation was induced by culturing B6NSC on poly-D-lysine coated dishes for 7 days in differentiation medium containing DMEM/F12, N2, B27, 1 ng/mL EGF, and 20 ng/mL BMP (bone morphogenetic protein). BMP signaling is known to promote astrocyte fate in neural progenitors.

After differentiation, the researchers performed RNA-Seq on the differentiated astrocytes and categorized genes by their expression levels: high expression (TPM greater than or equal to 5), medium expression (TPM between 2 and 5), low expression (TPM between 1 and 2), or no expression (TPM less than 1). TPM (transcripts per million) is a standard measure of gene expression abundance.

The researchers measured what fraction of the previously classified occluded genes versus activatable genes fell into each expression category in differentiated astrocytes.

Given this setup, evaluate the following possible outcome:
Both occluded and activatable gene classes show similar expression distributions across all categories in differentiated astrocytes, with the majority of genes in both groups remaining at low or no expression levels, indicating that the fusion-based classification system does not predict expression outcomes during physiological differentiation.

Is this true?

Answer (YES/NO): NO